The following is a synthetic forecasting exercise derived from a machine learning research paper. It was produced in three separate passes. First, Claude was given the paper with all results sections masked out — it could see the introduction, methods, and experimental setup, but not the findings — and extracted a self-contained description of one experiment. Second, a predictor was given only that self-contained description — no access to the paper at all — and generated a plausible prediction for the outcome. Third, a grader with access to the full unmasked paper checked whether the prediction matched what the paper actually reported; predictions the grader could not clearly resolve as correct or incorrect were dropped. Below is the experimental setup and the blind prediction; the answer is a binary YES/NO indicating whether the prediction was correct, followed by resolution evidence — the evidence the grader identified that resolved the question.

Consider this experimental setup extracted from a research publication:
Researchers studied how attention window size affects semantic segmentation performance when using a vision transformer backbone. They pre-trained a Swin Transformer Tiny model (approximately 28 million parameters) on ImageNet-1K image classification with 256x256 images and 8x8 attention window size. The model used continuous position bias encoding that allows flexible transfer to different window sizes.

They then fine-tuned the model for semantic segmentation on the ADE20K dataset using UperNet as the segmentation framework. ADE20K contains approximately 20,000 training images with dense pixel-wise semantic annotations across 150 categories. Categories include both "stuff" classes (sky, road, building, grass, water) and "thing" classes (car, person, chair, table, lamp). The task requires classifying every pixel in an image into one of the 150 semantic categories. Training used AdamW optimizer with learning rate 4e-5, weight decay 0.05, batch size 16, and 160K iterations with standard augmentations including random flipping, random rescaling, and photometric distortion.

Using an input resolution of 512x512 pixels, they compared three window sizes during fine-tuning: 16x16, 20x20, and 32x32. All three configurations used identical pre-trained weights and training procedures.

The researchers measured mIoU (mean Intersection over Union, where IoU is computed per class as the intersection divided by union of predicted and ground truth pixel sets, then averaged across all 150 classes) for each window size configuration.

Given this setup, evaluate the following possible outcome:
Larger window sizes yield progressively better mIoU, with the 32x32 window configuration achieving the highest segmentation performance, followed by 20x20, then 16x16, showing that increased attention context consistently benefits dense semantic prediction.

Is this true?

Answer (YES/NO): YES